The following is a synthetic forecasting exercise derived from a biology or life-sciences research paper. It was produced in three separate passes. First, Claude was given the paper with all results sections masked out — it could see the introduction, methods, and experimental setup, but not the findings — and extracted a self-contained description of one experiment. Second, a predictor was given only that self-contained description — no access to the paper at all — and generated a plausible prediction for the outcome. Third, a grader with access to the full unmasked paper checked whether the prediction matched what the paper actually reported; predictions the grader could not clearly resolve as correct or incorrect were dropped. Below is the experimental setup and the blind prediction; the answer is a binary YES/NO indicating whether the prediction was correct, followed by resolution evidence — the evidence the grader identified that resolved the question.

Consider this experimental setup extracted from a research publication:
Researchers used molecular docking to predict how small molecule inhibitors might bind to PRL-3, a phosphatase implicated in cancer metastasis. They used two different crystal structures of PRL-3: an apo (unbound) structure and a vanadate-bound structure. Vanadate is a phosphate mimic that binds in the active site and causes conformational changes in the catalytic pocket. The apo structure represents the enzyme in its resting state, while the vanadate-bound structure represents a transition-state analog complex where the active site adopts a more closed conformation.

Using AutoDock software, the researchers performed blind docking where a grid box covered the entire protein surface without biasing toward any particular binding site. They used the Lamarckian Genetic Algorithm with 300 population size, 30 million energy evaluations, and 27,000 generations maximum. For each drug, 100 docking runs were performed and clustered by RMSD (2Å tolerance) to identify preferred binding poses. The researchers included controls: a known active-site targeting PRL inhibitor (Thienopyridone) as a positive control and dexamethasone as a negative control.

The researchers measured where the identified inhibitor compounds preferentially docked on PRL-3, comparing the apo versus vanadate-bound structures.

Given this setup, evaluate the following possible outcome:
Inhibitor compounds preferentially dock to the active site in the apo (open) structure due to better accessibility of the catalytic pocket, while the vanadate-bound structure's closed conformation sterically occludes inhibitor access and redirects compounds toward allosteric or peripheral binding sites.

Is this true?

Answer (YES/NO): NO